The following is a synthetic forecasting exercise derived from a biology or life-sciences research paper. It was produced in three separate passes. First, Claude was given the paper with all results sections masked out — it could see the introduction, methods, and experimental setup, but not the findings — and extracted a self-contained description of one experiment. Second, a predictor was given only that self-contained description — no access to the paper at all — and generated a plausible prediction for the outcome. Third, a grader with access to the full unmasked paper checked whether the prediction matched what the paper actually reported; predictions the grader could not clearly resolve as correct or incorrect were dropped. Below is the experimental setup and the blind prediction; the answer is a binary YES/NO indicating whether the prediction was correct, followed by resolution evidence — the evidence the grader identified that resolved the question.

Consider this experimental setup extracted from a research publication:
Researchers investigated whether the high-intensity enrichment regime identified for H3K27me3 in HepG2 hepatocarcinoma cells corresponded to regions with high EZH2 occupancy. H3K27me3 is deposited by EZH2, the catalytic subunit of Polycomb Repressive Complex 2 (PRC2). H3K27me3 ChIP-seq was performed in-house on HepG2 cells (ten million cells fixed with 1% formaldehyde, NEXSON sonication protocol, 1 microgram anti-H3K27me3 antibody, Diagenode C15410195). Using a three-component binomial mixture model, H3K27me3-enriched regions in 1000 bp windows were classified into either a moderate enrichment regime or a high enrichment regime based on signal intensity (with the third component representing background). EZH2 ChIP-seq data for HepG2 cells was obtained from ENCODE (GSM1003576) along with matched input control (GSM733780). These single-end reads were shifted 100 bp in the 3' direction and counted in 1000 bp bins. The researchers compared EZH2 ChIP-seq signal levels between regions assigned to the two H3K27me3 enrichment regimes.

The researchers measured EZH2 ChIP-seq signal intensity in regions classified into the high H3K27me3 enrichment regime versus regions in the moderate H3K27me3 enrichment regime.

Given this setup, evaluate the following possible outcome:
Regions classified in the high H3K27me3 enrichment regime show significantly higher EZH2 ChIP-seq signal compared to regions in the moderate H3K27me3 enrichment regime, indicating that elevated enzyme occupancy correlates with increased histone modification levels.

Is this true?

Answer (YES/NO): YES